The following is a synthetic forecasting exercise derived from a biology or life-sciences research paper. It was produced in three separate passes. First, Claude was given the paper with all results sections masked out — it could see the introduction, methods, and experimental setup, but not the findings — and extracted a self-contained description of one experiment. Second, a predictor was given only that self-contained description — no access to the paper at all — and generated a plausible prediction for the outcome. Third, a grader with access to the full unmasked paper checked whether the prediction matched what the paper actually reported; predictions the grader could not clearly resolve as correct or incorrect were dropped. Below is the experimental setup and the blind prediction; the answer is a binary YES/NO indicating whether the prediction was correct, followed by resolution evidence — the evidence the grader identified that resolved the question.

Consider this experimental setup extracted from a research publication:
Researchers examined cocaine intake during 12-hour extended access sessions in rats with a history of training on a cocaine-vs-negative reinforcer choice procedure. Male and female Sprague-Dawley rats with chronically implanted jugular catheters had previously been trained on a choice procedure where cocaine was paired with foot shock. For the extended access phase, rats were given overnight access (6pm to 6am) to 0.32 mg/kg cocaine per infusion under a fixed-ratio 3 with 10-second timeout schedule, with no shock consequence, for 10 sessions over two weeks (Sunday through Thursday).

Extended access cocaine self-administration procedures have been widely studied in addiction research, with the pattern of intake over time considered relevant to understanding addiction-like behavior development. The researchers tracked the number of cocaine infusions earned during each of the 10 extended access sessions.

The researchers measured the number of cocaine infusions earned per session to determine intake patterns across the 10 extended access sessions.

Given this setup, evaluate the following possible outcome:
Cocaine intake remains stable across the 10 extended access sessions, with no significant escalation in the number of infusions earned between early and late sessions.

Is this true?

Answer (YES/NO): YES